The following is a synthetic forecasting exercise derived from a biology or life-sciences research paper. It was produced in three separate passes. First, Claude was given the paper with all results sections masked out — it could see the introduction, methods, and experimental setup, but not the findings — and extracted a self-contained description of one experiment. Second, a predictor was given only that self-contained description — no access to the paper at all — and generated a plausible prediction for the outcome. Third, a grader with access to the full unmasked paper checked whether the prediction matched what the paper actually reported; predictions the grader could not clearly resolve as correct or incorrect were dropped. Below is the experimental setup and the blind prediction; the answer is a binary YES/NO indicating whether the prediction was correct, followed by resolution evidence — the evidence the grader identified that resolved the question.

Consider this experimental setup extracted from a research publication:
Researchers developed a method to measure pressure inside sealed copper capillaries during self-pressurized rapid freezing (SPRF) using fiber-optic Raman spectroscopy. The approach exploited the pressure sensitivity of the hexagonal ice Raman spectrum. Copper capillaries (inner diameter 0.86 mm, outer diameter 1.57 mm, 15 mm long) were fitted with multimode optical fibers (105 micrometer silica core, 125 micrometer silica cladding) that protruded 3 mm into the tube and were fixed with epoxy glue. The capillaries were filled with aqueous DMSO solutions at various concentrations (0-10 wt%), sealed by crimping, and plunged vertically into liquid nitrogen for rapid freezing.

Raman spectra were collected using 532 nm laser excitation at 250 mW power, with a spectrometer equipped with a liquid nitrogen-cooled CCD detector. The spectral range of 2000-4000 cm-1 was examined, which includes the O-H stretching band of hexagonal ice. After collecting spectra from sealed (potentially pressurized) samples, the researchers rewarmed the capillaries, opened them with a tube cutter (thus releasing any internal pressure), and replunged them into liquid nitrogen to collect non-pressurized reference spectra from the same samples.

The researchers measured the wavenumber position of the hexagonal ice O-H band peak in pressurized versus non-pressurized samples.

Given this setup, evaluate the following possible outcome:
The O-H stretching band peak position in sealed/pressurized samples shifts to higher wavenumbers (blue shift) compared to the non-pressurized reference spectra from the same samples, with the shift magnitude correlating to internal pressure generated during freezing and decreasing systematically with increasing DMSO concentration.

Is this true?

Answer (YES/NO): NO